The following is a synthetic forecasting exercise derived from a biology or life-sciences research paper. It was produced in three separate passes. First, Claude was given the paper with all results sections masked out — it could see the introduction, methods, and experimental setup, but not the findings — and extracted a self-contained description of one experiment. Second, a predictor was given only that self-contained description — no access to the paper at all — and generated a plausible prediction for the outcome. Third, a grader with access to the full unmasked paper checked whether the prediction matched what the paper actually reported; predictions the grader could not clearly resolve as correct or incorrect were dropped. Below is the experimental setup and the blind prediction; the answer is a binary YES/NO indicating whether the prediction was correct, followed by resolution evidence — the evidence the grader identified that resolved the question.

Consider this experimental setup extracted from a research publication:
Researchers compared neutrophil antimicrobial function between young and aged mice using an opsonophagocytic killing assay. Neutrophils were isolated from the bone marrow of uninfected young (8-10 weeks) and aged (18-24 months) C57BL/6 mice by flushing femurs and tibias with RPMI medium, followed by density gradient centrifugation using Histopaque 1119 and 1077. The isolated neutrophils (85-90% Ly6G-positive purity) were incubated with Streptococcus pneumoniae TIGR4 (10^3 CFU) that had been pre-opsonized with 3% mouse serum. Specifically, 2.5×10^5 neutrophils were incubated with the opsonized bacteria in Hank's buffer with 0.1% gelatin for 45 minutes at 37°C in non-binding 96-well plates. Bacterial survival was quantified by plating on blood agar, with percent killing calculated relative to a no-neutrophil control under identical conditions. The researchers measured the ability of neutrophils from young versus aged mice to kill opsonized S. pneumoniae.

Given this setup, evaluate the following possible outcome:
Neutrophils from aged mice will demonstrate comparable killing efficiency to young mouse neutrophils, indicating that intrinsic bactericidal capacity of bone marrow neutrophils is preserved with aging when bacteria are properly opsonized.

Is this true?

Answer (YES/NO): NO